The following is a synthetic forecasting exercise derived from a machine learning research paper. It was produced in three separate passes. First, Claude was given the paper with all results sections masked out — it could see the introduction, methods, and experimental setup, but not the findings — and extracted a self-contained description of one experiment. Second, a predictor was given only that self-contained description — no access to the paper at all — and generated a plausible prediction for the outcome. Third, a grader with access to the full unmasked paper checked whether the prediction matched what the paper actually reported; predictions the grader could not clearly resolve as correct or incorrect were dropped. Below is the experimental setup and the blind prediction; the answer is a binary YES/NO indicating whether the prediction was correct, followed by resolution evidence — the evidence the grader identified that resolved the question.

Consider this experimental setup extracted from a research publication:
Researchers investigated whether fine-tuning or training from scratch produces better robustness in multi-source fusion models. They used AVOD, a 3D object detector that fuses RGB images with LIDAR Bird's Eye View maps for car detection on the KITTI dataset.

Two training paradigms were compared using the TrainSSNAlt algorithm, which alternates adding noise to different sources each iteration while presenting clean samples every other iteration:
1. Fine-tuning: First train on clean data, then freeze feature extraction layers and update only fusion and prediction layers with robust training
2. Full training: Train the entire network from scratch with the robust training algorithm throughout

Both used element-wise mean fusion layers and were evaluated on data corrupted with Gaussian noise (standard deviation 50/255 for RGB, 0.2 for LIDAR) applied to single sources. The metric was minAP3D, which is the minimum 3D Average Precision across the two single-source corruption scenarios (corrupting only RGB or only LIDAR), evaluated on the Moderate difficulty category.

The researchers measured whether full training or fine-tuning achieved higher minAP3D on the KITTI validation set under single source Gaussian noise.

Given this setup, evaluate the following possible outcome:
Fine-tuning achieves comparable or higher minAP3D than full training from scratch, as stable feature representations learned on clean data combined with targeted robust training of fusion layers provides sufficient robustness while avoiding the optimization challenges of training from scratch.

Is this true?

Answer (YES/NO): NO